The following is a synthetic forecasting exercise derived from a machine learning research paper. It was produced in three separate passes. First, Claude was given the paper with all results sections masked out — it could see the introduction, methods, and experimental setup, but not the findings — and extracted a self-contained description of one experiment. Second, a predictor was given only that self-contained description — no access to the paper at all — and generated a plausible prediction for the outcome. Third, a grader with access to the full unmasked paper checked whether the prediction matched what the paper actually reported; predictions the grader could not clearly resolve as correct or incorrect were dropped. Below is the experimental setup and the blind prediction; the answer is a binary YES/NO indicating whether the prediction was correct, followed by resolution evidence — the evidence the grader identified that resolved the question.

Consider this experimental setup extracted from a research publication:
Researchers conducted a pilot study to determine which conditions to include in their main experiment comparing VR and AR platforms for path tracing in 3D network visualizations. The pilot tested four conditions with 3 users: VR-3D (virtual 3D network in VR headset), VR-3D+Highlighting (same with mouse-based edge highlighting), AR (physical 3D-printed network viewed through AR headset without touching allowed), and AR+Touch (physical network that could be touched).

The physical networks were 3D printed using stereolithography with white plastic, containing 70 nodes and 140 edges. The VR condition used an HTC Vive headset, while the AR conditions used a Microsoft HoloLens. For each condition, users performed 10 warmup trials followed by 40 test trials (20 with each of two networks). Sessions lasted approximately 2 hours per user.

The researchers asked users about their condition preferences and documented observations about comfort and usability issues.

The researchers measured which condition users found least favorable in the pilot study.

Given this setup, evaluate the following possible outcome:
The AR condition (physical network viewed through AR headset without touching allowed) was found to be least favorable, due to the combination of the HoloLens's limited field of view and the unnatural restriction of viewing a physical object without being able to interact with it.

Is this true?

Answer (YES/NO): NO